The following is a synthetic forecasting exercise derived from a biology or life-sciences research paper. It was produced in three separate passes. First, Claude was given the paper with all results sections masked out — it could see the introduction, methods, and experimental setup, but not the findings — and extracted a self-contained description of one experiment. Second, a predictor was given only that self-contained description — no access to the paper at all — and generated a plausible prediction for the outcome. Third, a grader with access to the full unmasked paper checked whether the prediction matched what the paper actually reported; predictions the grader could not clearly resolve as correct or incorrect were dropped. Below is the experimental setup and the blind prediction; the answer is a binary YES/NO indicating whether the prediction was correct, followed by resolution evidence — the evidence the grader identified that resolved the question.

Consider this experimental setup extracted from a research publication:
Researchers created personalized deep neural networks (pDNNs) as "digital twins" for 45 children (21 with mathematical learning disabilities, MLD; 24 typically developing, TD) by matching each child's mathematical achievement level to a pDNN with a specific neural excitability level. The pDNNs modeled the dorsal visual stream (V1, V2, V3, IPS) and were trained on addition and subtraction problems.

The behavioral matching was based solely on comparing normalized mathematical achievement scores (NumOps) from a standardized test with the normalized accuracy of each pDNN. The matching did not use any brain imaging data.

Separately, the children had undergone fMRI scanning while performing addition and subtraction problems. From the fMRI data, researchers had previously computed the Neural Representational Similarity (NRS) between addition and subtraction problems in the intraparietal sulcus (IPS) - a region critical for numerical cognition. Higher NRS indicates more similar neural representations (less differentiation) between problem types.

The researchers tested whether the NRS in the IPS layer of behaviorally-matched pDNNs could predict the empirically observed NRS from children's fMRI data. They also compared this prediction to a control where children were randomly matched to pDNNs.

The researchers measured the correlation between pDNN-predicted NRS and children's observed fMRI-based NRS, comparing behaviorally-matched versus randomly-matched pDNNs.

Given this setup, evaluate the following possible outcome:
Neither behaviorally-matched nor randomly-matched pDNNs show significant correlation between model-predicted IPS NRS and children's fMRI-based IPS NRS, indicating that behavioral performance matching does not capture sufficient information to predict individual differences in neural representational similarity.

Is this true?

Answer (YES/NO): NO